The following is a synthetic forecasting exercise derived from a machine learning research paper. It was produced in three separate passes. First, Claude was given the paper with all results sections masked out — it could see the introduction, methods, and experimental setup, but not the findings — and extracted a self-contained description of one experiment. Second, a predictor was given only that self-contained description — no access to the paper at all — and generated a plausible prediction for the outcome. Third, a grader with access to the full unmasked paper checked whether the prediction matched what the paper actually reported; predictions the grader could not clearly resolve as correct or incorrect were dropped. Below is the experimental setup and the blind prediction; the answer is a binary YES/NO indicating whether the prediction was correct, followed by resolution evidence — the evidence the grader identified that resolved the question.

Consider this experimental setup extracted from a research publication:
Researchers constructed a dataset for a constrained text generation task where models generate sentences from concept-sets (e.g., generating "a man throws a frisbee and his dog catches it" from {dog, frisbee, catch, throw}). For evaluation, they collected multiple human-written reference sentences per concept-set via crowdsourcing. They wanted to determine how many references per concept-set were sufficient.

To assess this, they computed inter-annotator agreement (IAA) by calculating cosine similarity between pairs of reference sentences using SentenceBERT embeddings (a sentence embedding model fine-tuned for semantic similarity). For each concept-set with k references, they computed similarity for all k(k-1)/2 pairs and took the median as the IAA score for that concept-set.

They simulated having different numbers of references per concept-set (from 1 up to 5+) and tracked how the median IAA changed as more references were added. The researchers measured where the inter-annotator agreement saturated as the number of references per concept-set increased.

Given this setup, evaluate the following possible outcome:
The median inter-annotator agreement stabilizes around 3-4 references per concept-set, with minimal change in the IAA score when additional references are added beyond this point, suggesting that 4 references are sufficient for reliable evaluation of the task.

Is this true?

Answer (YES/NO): NO